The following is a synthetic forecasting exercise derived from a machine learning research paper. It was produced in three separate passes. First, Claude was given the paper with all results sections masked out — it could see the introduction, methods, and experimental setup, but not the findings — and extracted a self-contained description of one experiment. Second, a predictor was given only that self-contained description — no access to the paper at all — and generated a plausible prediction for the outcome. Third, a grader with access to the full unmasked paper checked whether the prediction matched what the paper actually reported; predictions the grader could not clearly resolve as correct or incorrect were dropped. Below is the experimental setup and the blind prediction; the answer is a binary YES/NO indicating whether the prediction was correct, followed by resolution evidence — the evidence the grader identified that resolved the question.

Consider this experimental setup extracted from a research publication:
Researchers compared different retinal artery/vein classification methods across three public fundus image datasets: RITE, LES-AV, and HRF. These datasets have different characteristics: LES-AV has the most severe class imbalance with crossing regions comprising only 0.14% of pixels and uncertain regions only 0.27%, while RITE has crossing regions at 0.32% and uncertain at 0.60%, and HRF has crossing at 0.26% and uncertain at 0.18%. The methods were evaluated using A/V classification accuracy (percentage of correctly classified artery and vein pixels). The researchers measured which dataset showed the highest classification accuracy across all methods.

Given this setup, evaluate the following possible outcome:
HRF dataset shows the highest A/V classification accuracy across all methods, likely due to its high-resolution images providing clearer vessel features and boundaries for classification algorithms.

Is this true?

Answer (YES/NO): YES